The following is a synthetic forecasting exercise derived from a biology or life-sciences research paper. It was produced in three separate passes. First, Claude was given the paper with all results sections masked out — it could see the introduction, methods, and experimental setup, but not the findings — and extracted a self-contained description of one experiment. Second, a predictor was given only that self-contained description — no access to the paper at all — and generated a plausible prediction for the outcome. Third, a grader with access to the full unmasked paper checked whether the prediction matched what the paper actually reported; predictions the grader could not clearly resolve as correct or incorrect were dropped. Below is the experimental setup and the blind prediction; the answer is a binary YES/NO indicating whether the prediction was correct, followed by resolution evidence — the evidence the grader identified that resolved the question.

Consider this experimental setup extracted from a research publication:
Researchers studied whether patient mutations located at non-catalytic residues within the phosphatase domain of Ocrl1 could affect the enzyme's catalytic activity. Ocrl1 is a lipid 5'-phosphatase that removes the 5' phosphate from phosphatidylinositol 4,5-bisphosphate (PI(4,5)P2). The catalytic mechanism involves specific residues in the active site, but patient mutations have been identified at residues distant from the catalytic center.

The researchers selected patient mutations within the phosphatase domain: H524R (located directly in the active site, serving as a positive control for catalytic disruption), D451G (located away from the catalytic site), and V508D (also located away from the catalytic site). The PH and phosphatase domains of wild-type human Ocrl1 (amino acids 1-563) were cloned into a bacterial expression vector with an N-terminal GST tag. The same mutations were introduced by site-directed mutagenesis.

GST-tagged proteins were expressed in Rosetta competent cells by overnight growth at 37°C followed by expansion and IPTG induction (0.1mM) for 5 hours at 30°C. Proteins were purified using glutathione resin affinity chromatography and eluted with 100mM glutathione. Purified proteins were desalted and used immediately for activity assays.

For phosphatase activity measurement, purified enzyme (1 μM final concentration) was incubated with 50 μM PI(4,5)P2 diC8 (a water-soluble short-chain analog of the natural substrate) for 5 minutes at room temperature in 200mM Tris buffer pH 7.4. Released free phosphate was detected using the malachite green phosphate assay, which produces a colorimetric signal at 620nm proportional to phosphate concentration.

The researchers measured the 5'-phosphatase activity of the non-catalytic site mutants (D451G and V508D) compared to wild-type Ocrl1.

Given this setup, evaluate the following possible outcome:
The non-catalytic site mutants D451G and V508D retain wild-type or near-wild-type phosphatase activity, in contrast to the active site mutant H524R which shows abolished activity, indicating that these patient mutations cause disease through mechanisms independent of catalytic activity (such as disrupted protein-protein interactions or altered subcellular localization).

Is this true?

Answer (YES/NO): NO